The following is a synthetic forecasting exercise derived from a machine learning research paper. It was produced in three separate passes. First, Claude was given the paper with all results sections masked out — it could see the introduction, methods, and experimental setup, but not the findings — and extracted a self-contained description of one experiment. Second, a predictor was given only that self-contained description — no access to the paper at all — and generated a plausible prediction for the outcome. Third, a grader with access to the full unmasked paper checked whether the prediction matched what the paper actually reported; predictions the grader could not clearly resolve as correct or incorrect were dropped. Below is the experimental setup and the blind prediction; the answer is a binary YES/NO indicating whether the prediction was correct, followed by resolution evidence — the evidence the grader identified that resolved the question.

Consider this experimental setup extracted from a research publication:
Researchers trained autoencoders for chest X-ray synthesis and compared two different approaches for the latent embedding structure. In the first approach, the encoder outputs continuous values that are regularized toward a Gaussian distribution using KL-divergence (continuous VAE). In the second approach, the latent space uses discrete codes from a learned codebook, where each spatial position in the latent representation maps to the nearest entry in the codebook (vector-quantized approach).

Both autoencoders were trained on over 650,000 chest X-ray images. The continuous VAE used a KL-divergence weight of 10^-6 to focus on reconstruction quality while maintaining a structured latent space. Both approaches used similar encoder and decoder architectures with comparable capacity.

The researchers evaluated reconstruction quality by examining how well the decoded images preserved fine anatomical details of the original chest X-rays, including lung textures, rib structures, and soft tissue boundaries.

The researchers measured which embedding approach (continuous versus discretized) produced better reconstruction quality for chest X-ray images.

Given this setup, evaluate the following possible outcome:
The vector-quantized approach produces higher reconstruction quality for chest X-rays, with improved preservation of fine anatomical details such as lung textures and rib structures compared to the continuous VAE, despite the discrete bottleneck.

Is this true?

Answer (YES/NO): NO